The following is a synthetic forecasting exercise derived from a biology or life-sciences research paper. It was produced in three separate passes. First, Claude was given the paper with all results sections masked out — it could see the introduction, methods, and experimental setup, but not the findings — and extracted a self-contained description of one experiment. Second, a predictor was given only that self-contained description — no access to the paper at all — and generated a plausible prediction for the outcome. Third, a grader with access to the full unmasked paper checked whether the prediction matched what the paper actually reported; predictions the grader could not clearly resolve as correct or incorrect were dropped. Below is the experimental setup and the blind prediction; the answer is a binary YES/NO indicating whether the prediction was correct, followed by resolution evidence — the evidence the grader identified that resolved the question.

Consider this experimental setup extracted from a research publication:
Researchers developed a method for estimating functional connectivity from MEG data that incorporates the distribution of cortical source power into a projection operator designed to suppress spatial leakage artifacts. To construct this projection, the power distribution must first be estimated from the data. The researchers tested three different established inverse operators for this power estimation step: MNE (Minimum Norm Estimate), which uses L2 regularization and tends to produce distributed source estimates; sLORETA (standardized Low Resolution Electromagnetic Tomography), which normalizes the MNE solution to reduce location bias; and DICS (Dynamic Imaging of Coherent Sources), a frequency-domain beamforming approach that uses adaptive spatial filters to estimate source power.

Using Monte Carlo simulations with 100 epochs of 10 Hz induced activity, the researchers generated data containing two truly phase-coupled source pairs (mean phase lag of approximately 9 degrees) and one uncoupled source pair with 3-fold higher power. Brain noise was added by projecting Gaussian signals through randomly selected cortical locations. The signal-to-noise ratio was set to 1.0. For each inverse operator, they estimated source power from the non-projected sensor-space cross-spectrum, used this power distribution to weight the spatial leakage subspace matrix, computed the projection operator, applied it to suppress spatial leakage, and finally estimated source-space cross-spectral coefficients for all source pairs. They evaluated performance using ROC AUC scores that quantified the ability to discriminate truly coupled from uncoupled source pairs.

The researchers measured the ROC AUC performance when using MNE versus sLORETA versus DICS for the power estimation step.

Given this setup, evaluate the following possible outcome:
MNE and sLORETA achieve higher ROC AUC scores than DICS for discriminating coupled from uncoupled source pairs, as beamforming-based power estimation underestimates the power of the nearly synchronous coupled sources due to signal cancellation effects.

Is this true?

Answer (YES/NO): NO